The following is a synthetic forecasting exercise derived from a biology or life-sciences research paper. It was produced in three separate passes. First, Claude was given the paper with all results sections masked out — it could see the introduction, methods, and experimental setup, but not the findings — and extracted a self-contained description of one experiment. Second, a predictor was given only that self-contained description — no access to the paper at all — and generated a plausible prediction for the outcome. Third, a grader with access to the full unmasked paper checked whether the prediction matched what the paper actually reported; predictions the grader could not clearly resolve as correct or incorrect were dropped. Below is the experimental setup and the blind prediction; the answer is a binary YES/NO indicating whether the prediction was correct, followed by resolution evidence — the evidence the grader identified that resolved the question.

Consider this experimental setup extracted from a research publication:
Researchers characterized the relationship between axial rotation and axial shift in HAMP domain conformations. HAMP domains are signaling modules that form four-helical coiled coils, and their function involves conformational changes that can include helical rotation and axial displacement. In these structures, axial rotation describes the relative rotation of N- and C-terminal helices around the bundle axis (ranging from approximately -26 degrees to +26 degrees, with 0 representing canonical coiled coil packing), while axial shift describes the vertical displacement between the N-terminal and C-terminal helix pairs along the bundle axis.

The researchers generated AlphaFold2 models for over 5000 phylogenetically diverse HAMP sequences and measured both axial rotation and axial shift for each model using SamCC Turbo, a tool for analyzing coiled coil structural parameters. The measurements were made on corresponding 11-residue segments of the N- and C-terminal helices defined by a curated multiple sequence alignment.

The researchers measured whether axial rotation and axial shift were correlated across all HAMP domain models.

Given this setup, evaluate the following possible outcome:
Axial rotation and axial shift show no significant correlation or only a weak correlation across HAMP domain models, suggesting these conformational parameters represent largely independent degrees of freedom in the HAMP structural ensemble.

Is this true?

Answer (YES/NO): NO